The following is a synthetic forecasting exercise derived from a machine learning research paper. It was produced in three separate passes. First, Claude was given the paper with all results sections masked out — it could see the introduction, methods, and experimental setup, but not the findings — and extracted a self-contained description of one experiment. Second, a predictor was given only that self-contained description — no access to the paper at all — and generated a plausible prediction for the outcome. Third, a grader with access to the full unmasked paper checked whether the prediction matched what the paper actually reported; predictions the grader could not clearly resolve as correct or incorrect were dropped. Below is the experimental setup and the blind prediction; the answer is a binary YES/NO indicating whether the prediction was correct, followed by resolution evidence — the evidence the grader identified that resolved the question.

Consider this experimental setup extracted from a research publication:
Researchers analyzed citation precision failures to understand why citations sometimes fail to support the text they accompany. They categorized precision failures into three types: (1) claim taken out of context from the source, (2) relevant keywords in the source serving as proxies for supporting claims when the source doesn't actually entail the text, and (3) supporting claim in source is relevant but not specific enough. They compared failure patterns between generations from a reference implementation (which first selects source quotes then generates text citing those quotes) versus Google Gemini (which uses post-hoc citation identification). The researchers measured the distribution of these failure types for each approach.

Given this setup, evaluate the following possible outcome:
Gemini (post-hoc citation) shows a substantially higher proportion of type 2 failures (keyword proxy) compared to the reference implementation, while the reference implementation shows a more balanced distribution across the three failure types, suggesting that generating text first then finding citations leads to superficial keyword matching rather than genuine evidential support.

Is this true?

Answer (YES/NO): NO